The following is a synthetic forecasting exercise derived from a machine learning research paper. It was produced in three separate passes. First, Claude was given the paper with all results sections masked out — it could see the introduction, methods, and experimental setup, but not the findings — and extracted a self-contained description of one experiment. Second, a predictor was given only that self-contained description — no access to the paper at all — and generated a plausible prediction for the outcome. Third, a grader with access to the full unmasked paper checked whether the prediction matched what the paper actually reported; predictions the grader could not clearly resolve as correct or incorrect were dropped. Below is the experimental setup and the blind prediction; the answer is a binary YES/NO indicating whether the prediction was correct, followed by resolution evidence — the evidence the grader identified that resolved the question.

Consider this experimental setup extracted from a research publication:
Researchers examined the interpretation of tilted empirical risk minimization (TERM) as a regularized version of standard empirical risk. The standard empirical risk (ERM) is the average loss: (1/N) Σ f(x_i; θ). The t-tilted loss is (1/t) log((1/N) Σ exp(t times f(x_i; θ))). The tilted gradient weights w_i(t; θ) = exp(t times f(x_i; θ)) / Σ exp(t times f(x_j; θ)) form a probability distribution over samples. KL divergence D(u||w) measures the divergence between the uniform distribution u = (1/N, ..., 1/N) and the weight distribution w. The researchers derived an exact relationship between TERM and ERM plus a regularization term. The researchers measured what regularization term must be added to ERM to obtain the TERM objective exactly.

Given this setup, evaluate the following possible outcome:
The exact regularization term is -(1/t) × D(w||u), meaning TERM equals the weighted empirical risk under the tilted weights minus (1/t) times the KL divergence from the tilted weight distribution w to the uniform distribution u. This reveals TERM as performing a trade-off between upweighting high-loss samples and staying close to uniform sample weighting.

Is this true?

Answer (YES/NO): NO